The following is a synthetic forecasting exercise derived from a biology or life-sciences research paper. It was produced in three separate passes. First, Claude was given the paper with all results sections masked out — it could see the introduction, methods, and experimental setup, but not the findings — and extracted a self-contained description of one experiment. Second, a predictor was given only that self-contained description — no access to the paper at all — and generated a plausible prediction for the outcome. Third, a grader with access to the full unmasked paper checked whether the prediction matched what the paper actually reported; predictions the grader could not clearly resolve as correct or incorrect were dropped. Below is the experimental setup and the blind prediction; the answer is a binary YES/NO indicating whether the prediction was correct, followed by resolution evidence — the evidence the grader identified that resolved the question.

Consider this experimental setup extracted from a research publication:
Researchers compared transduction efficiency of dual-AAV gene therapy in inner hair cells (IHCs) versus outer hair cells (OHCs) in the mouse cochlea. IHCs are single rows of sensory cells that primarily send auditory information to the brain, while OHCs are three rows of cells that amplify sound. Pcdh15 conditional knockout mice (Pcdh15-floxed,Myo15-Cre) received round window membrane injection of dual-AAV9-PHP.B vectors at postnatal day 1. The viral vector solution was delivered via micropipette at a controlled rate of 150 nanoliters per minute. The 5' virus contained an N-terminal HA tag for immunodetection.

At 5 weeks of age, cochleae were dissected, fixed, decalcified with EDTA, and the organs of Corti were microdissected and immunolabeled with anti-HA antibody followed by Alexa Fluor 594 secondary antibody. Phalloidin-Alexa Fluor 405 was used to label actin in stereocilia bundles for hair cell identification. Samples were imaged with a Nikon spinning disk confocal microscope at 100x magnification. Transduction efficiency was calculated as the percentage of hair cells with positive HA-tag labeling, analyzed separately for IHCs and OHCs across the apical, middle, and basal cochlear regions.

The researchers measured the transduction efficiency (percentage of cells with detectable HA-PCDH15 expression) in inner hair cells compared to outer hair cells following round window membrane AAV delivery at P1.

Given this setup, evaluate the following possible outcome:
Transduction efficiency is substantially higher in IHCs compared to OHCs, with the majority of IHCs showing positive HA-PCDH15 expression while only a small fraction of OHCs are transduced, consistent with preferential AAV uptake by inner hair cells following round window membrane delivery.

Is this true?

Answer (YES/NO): NO